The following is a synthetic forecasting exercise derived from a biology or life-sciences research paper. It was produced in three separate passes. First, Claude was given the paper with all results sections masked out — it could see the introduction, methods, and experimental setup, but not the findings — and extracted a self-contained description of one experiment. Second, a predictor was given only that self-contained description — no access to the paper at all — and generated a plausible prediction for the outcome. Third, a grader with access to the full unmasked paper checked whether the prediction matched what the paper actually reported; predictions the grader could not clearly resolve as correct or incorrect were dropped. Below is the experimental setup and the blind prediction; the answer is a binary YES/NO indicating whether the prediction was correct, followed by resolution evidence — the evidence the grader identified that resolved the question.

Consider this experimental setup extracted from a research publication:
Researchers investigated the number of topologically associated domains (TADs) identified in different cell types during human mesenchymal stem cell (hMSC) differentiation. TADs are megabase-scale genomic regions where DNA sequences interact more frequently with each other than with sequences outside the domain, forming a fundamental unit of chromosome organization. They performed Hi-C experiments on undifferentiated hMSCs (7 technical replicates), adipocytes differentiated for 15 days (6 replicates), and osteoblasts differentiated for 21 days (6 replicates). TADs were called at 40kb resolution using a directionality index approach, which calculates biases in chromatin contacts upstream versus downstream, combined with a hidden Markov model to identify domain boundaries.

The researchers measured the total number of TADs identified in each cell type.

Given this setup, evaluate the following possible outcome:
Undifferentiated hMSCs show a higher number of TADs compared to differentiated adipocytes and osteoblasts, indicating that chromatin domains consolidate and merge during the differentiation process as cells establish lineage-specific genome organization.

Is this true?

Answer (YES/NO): NO